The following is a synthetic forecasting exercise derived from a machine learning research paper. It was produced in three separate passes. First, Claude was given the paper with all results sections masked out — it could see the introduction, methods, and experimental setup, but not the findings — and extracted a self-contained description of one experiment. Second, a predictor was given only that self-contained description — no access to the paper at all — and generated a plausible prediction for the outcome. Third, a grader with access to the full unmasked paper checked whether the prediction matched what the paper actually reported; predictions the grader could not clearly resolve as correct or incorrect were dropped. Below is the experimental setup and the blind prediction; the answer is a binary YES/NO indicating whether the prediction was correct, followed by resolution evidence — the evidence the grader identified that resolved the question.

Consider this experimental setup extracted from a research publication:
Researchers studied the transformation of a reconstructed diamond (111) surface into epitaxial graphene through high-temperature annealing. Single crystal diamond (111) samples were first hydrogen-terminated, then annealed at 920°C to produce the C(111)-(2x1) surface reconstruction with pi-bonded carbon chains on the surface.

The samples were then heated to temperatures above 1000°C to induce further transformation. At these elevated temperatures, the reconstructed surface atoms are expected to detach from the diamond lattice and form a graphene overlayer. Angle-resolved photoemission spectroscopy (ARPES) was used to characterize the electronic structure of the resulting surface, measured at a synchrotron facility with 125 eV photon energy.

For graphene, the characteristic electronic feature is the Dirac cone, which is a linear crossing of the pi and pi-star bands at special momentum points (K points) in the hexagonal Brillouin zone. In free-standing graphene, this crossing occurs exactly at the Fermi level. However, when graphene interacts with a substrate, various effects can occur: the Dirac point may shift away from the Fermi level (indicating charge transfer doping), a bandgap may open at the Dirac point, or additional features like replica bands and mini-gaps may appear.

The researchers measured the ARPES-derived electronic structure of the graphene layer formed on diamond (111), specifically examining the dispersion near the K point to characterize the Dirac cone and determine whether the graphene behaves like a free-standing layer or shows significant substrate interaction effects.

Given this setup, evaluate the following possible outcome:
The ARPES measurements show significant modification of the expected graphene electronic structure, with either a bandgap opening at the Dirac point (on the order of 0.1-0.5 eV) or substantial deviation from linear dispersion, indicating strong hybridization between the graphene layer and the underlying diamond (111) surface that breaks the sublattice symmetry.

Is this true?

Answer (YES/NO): NO